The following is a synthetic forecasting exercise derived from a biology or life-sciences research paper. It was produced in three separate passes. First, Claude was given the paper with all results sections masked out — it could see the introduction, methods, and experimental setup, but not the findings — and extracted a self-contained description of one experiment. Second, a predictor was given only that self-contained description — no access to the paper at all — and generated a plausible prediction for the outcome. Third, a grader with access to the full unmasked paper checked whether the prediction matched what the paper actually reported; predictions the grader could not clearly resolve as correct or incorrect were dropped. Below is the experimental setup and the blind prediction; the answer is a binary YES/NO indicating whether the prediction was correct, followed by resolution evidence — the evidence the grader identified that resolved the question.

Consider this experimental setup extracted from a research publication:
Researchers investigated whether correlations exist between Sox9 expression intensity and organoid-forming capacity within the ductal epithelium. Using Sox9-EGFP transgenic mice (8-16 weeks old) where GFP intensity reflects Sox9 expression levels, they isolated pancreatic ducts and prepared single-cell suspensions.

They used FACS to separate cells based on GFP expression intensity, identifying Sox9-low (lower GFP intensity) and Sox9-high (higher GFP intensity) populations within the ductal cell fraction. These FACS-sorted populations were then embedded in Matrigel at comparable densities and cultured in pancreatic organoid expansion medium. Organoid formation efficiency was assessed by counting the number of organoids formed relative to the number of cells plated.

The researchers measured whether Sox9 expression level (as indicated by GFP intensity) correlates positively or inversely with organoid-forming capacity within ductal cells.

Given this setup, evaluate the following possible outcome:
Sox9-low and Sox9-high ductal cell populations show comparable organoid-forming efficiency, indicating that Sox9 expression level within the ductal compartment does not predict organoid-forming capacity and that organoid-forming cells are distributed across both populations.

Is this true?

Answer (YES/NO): NO